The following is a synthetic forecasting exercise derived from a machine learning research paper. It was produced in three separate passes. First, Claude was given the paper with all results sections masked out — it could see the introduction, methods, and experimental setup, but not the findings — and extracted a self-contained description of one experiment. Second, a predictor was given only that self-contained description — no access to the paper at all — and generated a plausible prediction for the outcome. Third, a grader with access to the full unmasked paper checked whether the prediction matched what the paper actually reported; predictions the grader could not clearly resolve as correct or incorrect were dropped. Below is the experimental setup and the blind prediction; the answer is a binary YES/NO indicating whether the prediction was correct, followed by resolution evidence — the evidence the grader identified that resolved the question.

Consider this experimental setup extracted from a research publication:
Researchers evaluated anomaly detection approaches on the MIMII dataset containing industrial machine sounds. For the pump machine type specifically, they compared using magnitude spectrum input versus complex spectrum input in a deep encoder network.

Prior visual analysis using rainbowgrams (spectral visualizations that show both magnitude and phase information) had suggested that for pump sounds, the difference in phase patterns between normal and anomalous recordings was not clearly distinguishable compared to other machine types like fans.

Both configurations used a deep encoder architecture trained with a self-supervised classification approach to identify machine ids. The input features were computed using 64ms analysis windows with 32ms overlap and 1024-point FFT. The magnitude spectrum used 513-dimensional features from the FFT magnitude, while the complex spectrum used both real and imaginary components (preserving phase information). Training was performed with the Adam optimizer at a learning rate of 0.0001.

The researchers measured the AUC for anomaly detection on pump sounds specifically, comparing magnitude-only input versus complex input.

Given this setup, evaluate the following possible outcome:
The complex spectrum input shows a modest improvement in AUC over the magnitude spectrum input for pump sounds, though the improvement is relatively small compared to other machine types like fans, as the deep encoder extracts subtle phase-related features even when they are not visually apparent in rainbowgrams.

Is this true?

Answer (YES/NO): NO